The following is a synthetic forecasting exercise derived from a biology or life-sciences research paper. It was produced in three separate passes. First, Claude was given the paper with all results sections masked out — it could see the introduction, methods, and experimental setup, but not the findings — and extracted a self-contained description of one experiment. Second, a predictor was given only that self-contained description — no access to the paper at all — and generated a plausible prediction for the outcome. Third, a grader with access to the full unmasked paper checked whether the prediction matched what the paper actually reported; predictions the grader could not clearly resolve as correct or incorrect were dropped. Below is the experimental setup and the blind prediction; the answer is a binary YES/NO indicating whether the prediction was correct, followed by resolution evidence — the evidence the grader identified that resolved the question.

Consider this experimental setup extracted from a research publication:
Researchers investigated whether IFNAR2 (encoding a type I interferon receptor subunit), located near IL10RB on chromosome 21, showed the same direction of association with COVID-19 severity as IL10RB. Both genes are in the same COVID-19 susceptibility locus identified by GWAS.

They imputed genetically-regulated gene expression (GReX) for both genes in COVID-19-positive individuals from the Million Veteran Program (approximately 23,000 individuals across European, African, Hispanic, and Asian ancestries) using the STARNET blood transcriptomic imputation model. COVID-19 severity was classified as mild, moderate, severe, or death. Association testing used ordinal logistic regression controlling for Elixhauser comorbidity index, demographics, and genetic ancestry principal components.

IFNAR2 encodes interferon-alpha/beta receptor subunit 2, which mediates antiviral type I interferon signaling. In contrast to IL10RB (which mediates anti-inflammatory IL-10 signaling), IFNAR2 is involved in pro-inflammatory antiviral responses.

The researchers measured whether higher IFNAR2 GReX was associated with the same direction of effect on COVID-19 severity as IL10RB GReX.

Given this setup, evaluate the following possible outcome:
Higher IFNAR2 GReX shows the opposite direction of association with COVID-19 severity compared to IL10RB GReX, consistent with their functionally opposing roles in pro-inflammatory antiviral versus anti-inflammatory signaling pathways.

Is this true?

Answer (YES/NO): NO